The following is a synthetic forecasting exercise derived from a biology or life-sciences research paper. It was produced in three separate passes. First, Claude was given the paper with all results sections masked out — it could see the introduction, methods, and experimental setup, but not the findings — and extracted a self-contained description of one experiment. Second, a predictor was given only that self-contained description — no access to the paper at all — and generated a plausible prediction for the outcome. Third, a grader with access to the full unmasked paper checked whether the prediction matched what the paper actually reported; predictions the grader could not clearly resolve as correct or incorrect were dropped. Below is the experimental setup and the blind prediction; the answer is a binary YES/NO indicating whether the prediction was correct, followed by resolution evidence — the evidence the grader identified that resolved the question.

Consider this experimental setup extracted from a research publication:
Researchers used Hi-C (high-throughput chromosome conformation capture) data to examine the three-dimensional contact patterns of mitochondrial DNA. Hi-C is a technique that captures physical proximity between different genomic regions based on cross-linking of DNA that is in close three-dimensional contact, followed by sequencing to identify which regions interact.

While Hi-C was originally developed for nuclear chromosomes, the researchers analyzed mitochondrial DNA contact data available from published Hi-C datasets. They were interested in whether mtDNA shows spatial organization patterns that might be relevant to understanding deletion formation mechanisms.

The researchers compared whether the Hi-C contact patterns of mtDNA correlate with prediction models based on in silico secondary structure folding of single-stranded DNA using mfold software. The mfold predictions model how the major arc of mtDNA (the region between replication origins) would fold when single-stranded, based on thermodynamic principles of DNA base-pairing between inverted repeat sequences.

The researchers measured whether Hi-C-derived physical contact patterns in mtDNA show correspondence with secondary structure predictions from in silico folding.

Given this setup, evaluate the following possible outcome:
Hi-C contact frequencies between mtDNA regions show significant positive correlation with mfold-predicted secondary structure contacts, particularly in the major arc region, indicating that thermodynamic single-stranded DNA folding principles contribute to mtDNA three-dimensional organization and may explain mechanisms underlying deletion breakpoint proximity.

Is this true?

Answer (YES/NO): NO